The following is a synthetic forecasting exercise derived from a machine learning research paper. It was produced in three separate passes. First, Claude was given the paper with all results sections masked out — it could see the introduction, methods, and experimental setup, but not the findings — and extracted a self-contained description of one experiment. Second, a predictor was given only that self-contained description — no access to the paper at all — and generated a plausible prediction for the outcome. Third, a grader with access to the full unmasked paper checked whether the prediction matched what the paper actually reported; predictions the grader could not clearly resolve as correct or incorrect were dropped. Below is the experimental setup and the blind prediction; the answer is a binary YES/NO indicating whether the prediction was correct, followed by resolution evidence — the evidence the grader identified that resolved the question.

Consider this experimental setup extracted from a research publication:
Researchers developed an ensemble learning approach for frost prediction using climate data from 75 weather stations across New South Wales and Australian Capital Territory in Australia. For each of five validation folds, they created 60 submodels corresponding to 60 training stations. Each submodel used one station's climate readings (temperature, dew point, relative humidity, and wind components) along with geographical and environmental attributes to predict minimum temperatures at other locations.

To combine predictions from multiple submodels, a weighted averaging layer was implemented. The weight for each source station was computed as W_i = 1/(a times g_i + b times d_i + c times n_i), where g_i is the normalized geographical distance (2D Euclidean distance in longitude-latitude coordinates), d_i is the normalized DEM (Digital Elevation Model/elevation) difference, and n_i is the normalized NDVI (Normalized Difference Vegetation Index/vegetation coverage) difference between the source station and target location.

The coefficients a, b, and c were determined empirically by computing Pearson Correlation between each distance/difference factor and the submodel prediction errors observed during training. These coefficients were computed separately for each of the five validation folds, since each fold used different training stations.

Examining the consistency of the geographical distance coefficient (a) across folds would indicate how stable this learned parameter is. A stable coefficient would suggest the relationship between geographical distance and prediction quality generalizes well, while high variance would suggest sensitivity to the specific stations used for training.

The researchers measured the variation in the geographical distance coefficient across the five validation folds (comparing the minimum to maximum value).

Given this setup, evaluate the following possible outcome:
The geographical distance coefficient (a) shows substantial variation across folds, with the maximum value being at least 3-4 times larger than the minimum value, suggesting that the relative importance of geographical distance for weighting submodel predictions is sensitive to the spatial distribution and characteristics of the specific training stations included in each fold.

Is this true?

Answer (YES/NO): NO